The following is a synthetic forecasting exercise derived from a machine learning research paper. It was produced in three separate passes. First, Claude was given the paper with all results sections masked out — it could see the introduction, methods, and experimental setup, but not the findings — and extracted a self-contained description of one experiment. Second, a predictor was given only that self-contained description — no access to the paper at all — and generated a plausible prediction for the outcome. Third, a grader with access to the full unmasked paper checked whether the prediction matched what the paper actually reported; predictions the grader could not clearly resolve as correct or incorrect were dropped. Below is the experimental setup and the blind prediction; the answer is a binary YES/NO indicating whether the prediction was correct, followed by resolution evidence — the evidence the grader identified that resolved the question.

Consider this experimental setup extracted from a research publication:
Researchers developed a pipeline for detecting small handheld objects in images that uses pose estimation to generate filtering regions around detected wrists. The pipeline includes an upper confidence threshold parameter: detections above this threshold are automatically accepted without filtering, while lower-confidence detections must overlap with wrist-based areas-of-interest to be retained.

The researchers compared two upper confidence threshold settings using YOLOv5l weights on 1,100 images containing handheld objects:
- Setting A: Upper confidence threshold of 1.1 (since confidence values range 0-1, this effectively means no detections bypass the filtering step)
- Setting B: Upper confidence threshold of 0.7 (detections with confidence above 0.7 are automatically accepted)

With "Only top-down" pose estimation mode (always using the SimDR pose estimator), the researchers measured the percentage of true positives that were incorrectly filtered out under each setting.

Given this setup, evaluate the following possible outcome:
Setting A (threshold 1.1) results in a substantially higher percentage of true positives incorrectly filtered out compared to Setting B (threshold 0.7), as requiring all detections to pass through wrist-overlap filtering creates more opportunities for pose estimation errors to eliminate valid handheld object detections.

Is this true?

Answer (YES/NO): YES